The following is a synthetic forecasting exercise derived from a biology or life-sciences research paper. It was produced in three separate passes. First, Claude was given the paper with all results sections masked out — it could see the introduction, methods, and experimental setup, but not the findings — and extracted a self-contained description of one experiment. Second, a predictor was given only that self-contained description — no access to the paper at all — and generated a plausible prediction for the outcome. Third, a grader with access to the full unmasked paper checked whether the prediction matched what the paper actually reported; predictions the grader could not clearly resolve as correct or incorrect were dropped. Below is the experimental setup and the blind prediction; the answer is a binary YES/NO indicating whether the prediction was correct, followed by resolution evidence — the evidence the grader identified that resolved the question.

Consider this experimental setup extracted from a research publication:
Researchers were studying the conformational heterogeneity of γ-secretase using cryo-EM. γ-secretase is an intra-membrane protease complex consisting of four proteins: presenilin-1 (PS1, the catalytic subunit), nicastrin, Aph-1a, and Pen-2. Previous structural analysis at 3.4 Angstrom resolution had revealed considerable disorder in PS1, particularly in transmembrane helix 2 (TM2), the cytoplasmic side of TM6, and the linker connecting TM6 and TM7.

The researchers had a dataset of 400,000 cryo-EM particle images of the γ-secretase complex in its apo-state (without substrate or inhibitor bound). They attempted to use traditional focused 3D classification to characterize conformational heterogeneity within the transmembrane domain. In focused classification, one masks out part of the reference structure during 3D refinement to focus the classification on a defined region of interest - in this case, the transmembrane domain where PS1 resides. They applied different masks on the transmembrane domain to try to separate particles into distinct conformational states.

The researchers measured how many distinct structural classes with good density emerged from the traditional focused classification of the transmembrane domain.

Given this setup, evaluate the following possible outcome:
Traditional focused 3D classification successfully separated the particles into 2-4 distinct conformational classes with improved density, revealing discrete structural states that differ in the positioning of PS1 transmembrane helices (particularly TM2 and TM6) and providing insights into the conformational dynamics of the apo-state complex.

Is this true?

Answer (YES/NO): NO